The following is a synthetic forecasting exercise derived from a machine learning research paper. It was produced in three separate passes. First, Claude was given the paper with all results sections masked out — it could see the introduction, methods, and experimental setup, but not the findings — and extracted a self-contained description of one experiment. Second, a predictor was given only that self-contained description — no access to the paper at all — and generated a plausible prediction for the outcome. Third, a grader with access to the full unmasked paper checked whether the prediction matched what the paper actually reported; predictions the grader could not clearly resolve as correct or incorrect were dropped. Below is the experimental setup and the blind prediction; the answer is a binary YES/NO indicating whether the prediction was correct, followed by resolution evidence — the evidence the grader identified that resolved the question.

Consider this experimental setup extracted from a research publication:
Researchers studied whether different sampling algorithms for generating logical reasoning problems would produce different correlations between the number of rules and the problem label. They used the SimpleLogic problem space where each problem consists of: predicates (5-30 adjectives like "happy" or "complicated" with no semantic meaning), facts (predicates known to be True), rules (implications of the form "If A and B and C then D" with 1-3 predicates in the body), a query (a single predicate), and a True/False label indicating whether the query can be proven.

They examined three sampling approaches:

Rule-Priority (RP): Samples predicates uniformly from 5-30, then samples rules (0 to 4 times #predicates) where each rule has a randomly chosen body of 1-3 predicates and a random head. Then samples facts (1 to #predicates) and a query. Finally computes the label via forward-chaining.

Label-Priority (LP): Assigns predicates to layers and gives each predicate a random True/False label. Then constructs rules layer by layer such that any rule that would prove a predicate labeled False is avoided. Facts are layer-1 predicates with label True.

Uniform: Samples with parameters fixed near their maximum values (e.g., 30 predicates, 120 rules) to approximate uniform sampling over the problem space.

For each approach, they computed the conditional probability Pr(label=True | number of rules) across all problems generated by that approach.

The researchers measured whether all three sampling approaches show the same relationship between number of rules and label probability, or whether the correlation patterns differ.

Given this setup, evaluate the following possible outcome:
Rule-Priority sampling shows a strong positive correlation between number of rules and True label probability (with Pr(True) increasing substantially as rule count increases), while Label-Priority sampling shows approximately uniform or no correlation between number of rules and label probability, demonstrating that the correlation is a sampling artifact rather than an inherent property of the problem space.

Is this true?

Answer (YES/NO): NO